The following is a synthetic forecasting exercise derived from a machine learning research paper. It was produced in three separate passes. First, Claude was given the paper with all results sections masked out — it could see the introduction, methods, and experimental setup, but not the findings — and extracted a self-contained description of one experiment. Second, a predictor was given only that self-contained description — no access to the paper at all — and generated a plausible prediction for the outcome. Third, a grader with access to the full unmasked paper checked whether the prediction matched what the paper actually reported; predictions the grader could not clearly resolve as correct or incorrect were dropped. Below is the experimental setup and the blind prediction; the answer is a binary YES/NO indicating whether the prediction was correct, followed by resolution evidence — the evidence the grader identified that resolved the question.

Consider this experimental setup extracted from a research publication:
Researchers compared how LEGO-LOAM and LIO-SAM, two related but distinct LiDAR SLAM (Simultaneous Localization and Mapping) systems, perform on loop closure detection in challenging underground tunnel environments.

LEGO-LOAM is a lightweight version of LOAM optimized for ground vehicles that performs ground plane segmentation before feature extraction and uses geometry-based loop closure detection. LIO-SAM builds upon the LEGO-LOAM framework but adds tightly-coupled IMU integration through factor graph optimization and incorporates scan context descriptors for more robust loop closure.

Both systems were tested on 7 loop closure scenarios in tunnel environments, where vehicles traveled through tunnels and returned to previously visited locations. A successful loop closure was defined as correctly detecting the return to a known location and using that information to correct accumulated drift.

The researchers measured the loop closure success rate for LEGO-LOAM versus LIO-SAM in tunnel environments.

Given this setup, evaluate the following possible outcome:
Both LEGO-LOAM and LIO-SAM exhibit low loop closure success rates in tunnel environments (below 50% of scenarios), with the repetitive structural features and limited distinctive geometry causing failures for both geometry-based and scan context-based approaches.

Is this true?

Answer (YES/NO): YES